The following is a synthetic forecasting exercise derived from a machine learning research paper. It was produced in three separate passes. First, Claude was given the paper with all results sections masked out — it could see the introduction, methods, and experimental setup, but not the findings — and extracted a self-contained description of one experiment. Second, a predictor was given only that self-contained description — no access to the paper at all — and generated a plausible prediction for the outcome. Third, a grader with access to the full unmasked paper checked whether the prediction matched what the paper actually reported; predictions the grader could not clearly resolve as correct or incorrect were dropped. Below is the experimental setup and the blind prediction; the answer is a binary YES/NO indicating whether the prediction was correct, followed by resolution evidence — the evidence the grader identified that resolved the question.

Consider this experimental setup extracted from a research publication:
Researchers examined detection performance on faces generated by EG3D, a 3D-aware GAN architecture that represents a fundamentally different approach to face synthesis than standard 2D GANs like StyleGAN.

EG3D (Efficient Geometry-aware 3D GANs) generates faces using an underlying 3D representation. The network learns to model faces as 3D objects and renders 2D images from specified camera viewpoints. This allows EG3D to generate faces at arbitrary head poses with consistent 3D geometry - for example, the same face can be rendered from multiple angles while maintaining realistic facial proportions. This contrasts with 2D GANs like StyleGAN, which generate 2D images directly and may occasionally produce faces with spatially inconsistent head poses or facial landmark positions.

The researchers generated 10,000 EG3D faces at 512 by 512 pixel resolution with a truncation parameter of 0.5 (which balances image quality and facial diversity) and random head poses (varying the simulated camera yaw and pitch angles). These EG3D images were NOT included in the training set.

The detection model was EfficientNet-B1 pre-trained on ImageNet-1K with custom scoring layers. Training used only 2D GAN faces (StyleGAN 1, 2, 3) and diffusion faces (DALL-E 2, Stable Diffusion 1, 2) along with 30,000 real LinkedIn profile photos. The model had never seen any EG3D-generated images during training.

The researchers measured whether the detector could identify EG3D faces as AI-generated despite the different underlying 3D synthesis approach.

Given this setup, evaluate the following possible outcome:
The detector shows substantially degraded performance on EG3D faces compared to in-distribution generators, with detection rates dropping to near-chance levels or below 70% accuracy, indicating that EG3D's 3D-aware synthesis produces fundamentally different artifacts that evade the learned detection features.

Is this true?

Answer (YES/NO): NO